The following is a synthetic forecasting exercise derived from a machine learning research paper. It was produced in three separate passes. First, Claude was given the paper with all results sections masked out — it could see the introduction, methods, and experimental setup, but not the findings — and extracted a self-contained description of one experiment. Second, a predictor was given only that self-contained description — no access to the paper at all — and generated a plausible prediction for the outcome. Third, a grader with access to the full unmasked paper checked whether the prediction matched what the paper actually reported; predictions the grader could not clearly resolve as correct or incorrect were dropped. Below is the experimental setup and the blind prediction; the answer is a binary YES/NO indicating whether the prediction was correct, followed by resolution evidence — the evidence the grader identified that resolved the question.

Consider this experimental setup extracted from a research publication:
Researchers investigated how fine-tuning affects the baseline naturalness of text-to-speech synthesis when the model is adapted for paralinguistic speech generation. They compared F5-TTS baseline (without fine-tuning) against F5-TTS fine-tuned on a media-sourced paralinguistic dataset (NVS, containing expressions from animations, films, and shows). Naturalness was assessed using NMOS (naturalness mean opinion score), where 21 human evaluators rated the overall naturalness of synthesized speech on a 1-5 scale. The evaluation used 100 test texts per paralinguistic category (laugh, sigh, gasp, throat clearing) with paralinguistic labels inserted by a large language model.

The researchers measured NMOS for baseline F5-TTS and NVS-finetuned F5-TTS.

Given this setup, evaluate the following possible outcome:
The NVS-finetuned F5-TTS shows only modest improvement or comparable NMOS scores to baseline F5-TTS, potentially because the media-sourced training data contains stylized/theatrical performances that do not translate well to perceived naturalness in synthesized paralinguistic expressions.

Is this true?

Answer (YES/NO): NO